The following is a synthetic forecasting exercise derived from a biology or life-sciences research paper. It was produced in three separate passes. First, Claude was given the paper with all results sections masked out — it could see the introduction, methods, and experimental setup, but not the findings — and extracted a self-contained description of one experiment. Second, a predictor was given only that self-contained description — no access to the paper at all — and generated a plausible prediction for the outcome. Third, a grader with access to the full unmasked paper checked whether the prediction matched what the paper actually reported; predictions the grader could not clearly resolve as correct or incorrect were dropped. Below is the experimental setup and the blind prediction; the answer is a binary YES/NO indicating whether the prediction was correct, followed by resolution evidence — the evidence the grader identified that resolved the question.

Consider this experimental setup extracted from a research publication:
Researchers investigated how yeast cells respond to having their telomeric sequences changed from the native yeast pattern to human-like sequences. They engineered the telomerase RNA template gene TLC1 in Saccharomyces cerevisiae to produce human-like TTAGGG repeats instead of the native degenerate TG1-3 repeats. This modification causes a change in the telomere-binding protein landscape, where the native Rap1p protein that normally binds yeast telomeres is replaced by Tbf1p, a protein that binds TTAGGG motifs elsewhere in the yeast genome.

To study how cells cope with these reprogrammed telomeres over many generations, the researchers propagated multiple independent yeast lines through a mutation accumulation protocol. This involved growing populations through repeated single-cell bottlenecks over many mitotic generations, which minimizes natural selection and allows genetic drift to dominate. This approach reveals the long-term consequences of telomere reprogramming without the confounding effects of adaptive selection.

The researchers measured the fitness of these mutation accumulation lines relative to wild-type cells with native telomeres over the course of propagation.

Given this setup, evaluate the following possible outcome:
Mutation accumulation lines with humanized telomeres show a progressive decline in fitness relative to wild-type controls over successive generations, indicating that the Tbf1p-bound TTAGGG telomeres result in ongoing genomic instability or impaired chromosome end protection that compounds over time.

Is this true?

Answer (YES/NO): NO